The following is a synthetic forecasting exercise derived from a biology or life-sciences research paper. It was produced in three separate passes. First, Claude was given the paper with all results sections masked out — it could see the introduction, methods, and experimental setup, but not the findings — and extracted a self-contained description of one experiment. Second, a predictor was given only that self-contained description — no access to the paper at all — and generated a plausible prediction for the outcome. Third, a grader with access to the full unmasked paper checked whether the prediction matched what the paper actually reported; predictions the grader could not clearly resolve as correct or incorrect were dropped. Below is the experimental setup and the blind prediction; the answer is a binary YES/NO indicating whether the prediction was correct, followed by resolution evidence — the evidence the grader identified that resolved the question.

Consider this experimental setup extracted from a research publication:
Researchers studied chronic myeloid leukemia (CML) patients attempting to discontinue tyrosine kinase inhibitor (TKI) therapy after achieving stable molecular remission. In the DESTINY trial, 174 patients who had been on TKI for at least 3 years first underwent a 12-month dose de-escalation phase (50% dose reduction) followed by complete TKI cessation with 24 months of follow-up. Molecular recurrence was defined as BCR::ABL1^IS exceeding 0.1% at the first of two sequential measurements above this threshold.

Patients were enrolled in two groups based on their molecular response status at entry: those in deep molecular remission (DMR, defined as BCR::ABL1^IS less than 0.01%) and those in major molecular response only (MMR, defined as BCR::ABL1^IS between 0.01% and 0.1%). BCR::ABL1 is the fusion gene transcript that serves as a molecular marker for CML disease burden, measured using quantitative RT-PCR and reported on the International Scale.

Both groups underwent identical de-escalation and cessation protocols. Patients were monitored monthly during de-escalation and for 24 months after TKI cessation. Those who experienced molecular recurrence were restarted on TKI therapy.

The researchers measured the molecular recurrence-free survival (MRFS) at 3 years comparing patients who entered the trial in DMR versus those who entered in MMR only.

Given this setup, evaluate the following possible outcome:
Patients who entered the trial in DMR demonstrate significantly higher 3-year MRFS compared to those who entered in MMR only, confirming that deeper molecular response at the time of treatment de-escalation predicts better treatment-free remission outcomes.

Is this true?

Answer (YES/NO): YES